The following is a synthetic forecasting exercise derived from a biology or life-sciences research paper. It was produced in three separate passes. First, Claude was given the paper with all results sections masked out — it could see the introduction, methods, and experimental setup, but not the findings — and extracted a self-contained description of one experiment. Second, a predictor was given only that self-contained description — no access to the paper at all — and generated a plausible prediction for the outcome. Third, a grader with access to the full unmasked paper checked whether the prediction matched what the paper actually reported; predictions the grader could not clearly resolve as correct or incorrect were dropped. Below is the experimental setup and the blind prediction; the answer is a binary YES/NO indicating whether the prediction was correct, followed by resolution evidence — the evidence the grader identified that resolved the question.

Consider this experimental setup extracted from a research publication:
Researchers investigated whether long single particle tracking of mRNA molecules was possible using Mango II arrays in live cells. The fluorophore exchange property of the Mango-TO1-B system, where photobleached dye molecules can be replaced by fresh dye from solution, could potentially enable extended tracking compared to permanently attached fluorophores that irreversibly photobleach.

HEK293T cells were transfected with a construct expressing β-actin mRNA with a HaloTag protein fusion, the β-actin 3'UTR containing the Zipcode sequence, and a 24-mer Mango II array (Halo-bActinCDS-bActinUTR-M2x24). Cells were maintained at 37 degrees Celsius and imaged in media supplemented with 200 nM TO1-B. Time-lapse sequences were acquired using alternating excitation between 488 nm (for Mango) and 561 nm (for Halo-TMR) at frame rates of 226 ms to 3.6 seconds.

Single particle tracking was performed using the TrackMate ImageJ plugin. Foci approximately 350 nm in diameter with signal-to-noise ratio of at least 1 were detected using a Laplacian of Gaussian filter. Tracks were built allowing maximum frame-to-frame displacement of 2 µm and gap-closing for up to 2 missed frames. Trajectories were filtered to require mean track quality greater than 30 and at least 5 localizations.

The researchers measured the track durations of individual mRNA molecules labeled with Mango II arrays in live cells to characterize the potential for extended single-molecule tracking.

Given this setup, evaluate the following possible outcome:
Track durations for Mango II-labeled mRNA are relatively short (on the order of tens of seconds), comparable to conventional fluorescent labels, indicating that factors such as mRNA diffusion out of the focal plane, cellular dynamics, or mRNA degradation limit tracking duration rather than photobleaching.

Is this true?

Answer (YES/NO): NO